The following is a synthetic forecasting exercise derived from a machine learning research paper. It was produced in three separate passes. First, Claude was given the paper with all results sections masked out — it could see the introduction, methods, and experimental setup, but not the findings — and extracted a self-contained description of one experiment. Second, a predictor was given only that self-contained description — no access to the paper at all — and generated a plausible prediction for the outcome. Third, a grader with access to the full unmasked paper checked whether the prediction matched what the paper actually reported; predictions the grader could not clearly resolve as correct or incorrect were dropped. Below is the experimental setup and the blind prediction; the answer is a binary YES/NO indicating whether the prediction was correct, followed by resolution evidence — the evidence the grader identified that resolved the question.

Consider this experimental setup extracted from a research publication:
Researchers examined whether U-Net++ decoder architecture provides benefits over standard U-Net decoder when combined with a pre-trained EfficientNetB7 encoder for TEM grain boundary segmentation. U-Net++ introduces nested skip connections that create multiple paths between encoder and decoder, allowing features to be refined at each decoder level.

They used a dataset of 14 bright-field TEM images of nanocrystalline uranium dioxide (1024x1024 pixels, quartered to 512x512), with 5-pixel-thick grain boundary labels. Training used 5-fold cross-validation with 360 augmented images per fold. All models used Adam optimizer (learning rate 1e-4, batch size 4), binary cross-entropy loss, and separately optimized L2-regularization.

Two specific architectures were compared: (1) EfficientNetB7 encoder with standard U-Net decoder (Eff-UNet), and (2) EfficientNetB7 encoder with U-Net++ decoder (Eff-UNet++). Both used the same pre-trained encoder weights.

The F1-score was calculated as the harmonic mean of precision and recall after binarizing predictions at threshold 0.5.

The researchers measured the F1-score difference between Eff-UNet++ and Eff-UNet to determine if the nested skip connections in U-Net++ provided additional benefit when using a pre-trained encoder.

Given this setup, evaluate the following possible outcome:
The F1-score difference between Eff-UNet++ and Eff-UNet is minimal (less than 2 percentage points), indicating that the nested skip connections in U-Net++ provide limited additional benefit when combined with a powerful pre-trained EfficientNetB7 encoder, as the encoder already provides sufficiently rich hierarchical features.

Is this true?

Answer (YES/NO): YES